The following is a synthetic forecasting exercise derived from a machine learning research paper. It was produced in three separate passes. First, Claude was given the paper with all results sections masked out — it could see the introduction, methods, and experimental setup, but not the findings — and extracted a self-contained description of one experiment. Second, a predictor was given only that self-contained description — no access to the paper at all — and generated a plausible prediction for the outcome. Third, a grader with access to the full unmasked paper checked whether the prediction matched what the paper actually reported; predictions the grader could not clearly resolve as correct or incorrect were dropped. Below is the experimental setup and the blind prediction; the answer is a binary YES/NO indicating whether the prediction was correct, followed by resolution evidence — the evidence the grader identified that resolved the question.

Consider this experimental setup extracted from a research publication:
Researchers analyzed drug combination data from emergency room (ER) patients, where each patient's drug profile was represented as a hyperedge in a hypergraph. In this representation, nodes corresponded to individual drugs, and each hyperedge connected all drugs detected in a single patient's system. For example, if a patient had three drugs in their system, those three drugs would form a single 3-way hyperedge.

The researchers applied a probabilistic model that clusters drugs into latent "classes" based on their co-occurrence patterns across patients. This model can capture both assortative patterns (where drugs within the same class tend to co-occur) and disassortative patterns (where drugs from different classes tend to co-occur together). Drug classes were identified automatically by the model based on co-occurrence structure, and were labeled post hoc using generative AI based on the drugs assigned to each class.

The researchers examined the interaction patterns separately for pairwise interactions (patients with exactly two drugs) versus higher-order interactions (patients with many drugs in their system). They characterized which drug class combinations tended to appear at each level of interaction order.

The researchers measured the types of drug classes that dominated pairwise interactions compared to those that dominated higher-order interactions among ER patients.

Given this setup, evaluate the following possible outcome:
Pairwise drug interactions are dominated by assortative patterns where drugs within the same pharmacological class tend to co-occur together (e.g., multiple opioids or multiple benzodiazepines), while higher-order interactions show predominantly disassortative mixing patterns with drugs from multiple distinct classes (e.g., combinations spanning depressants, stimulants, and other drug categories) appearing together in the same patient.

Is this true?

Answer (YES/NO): YES